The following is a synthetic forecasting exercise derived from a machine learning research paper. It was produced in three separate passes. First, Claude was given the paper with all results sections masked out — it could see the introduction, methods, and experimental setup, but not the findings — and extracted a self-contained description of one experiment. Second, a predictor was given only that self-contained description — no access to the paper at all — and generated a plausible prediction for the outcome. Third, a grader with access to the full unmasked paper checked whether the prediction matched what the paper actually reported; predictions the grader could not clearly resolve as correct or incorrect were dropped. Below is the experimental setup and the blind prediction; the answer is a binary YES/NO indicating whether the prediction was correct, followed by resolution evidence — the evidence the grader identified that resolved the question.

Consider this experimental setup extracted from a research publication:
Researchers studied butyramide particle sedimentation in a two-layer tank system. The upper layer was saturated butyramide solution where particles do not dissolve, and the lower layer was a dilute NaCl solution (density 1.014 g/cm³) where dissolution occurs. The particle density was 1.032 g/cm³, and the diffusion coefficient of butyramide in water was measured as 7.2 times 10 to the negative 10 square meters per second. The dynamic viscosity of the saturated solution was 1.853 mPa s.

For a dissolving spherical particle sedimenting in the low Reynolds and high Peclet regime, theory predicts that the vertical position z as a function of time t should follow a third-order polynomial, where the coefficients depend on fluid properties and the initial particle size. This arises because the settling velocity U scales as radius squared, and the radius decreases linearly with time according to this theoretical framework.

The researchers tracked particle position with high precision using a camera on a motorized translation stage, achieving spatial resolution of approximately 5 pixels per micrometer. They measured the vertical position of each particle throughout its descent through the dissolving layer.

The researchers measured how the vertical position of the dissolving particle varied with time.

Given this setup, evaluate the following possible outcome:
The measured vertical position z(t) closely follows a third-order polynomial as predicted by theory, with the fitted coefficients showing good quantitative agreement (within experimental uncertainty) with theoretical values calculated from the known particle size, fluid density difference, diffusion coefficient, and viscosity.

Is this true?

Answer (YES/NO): NO